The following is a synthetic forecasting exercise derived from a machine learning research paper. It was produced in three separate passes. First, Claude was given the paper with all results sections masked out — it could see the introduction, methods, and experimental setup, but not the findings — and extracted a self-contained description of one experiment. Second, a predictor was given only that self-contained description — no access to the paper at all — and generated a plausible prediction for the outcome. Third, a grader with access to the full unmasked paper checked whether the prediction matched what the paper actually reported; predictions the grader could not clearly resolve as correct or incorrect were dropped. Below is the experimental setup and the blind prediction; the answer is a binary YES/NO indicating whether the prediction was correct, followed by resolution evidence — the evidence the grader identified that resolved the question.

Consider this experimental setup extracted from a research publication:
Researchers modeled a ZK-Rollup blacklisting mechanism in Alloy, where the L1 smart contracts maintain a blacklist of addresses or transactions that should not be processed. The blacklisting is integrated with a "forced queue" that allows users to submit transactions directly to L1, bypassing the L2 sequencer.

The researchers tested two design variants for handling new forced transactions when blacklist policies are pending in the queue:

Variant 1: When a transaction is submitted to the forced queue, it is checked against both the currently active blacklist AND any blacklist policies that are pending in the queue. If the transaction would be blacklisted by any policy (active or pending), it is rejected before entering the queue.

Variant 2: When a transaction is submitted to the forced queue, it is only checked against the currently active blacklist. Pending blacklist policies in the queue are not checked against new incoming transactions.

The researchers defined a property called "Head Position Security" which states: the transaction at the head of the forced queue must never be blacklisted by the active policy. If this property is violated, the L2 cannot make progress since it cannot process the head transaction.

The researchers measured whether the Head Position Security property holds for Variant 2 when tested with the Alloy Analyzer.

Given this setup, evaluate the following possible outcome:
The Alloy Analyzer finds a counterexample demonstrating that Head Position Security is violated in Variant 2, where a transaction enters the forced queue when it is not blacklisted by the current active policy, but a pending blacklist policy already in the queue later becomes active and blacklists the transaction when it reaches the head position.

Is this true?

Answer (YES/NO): YES